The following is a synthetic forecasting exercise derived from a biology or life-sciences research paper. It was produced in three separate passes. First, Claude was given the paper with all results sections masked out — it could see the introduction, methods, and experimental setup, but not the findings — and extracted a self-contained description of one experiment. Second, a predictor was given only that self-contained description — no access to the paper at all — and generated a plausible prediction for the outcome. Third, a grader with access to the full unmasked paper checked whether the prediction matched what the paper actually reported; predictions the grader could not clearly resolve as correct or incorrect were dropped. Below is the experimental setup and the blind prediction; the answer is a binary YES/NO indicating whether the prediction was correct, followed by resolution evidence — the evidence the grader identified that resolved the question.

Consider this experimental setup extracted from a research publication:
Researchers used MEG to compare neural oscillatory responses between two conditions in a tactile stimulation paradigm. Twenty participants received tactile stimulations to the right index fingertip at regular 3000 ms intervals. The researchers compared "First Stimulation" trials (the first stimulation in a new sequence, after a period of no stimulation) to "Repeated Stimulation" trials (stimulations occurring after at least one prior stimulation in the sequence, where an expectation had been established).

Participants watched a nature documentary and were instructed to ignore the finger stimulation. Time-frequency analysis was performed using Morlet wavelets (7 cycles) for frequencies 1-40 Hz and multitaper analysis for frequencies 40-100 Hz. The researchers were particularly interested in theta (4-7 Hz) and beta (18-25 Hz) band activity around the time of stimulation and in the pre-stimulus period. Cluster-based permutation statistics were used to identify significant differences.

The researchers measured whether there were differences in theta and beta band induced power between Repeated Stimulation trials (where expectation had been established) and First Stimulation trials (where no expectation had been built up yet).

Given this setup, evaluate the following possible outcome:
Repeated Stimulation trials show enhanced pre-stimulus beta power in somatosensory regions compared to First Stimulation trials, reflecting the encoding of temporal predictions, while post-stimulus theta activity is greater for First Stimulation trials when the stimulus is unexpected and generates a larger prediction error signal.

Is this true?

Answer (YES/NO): NO